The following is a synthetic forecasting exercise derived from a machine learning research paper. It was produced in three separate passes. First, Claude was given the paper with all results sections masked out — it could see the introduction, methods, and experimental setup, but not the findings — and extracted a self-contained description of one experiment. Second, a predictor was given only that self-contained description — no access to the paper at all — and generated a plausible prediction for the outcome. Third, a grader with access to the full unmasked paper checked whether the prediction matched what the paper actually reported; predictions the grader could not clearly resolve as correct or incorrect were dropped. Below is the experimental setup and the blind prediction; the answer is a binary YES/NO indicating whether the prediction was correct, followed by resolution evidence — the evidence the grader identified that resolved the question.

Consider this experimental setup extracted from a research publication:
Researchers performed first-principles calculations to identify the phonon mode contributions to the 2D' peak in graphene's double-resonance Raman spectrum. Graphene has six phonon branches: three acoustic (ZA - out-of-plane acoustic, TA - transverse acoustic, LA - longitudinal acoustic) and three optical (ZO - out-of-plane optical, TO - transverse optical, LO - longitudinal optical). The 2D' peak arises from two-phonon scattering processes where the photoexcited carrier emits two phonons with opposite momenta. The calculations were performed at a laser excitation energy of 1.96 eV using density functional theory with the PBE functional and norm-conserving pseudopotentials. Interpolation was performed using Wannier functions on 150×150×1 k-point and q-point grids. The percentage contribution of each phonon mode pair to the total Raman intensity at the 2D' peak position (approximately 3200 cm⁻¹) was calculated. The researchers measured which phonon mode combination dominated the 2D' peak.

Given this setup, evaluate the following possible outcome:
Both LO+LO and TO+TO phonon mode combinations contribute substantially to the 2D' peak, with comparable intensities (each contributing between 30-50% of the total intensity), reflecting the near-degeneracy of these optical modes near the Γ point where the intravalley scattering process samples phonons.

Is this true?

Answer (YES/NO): NO